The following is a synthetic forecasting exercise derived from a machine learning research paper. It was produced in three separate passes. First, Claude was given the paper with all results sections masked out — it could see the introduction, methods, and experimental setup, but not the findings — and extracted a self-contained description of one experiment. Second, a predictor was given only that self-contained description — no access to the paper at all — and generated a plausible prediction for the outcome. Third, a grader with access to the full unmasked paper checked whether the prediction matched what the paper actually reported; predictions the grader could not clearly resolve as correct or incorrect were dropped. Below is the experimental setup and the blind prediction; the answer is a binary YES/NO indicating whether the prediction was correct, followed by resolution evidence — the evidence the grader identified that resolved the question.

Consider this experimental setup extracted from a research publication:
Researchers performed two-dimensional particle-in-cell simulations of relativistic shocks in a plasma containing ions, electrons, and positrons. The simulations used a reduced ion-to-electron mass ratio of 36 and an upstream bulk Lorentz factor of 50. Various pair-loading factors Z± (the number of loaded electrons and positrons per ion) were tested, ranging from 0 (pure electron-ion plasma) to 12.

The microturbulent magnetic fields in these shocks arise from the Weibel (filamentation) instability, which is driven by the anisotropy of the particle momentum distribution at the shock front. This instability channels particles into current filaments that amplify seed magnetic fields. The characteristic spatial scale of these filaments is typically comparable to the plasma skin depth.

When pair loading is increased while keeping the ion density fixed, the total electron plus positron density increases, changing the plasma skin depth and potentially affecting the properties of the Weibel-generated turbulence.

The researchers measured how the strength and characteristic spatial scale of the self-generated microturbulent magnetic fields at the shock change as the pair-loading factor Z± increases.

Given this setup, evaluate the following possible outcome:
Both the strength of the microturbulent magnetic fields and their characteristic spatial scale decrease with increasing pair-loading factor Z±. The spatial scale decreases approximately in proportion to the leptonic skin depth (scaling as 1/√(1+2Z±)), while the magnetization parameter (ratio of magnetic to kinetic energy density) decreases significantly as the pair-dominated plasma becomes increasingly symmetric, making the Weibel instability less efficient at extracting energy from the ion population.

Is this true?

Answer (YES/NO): NO